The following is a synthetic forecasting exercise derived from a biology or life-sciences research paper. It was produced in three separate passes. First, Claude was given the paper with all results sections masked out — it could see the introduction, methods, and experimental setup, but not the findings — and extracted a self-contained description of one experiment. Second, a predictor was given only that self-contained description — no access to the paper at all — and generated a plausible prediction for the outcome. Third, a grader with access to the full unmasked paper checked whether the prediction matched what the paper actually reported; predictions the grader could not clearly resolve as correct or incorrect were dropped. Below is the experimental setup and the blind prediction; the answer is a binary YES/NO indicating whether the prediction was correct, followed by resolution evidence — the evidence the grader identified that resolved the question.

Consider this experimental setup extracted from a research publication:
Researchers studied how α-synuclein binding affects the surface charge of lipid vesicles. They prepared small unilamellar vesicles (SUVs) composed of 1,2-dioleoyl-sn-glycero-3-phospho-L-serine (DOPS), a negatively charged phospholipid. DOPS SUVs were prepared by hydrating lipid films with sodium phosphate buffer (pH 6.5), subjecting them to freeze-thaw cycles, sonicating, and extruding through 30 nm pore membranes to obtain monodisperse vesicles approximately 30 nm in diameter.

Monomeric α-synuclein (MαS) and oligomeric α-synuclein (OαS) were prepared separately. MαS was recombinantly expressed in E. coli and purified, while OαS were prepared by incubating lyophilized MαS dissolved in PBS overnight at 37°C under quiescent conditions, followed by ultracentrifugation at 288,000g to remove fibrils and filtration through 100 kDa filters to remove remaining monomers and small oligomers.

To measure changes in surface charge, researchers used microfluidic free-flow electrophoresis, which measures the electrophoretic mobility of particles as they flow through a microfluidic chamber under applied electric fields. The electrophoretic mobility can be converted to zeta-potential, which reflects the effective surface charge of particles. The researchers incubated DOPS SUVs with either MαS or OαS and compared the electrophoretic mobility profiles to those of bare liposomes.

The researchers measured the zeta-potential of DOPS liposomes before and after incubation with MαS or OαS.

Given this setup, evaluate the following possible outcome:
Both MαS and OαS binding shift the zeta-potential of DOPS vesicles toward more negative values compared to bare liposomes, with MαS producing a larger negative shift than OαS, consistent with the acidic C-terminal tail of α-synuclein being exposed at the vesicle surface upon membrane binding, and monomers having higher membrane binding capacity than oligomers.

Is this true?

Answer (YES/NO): NO